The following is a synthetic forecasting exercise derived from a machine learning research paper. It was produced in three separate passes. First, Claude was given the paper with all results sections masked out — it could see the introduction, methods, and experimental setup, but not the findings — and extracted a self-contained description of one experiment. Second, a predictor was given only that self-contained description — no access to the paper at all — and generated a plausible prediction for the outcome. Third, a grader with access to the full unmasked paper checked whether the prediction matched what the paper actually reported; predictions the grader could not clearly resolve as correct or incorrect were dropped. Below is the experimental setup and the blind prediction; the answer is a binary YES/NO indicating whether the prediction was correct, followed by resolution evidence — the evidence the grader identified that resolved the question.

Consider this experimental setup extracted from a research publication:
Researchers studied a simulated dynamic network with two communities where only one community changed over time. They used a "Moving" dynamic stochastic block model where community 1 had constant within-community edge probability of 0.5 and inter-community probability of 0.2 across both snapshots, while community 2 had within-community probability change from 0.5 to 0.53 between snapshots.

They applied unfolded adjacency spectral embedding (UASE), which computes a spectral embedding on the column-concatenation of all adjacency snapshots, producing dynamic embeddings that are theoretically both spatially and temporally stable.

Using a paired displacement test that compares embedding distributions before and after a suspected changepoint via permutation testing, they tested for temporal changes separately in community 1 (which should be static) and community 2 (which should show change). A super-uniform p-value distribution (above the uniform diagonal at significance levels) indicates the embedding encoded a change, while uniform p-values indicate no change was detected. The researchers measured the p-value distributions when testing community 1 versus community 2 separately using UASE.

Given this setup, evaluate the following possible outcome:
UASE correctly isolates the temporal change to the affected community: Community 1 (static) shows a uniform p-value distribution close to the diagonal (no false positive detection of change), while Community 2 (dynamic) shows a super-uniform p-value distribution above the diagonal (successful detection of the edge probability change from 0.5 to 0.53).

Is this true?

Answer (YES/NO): YES